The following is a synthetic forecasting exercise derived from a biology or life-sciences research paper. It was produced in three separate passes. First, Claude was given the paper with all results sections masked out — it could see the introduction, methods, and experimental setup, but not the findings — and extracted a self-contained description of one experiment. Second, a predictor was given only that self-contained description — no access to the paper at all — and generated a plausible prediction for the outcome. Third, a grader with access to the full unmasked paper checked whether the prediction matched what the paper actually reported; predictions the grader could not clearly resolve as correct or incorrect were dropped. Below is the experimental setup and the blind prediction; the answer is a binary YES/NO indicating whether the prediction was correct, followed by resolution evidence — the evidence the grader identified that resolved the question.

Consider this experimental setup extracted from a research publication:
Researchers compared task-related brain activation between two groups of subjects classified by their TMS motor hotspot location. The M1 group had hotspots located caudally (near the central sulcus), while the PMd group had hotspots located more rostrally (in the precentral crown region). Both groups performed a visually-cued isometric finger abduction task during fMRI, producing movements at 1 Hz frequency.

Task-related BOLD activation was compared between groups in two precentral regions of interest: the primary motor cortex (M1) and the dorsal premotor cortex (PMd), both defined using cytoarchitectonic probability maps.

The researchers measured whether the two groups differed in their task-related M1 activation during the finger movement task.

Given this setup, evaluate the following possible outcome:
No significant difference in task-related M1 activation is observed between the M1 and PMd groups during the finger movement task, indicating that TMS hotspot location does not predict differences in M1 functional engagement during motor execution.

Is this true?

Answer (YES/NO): YES